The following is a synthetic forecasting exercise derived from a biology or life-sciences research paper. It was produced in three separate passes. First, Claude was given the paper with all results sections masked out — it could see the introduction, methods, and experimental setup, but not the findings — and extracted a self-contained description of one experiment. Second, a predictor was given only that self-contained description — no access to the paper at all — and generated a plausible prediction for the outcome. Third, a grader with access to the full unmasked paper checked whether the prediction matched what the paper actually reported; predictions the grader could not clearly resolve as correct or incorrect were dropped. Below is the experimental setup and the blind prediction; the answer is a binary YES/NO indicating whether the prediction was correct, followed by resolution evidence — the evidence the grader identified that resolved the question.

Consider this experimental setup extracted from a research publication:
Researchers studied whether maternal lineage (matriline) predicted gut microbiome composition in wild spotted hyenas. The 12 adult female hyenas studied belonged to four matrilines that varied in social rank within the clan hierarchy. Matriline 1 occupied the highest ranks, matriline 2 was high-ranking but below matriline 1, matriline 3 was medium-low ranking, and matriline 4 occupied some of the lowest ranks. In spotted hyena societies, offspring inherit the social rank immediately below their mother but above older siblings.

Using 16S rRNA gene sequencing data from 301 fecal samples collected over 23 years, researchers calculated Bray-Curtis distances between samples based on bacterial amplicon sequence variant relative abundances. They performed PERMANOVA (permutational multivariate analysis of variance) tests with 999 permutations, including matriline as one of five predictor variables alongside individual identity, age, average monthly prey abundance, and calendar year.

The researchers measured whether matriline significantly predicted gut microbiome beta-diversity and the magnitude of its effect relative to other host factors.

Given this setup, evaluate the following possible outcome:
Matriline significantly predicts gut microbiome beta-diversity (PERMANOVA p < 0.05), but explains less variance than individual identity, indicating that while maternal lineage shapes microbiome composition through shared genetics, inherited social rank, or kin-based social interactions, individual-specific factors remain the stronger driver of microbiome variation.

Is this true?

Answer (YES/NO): NO